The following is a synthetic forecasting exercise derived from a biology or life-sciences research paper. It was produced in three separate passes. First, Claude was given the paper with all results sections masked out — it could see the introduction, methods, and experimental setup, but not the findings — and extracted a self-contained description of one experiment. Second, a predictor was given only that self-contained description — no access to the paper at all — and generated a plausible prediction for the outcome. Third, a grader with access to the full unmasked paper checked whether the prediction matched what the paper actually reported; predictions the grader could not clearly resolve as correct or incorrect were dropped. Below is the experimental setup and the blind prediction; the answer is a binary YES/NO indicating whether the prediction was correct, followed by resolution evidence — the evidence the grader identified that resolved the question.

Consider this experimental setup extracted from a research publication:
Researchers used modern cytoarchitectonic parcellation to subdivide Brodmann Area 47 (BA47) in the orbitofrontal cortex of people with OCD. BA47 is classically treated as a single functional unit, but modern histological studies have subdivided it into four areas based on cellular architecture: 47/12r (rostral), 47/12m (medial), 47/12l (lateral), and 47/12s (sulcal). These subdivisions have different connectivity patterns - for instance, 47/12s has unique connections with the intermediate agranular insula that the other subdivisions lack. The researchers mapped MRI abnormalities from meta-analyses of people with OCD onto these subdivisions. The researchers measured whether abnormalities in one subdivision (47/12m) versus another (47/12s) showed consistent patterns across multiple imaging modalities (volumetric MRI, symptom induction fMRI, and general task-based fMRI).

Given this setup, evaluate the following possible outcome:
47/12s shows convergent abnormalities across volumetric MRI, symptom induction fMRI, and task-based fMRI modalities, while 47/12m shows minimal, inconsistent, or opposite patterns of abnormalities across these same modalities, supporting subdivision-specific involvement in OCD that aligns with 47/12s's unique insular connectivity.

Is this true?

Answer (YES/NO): NO